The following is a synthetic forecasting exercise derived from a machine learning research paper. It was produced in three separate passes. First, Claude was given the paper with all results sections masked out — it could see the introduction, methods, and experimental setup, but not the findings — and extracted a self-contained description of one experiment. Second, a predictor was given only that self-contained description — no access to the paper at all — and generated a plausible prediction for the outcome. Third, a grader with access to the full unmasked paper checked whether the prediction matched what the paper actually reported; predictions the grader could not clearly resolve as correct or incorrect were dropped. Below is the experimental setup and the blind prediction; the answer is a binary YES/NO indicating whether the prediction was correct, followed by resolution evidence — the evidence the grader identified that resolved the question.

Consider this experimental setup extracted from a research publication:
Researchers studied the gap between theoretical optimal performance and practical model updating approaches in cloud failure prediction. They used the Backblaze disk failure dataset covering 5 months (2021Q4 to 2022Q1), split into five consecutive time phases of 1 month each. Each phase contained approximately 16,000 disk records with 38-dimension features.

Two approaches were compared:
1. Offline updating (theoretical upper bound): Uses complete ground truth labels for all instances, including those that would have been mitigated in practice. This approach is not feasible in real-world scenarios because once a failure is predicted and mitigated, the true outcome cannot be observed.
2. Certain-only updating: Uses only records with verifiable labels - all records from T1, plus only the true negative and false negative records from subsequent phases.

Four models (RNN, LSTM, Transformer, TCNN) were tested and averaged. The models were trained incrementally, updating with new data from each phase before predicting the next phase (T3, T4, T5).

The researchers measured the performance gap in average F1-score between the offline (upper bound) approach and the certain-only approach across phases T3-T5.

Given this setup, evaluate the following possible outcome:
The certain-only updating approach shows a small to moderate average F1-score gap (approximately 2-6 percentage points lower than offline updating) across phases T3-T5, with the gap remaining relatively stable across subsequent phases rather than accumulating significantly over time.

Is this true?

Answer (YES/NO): NO